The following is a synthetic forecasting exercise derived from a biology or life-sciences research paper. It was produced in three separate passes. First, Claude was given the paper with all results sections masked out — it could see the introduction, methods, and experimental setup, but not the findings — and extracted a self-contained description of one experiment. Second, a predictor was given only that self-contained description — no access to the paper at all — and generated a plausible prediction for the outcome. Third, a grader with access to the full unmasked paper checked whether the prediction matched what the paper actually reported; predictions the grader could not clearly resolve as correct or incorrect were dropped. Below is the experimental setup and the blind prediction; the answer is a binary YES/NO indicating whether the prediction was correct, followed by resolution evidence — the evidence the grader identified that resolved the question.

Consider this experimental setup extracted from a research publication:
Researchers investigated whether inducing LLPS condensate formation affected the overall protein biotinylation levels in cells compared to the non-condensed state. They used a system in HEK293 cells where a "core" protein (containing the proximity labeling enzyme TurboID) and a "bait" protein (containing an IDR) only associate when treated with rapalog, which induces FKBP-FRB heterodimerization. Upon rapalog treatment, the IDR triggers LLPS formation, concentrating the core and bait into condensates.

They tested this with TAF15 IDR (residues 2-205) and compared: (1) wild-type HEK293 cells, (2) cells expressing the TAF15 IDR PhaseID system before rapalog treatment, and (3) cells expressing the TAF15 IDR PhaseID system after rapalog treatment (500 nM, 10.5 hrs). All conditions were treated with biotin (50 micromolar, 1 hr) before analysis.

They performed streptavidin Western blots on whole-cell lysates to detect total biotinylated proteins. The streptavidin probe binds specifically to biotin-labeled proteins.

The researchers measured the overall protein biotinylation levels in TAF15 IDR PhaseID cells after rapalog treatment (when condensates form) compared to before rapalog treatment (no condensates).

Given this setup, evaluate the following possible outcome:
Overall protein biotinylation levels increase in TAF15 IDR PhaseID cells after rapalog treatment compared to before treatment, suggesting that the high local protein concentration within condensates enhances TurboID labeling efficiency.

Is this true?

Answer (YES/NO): YES